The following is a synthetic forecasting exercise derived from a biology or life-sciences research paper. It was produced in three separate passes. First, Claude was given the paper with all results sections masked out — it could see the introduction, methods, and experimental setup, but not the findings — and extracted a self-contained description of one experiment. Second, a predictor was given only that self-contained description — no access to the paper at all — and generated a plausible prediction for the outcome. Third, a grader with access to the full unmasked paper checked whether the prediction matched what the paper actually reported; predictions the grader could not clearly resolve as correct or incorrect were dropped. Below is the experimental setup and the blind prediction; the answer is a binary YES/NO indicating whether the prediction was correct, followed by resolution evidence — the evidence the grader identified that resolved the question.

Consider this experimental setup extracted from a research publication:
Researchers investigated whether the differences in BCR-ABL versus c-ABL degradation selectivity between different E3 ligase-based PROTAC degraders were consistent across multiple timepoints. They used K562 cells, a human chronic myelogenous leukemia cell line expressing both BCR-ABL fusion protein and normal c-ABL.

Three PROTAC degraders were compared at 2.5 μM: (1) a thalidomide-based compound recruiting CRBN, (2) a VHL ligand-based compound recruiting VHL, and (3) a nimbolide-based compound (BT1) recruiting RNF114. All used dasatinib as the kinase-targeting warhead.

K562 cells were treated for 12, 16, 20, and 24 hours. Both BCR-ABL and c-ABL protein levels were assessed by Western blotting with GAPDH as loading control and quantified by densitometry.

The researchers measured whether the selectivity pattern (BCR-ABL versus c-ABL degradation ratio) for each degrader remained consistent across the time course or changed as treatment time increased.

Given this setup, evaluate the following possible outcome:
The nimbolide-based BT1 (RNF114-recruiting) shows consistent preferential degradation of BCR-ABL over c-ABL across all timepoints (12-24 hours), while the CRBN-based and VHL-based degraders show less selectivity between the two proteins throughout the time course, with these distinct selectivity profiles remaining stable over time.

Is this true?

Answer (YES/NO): NO